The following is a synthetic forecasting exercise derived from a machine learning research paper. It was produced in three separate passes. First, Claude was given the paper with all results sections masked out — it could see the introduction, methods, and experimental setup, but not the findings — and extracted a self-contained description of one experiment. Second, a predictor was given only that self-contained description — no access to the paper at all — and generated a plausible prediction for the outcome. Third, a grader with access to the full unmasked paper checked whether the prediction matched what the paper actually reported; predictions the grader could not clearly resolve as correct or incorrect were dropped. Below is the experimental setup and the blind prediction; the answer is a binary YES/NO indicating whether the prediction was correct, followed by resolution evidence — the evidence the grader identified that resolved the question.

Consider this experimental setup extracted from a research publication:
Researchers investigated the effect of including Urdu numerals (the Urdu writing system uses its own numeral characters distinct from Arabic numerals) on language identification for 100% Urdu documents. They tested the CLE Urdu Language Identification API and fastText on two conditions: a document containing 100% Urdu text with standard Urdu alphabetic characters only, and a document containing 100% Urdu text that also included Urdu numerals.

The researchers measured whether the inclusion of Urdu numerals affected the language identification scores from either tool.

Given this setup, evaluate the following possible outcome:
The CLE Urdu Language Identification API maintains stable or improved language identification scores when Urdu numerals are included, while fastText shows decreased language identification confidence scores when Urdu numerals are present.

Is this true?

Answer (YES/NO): YES